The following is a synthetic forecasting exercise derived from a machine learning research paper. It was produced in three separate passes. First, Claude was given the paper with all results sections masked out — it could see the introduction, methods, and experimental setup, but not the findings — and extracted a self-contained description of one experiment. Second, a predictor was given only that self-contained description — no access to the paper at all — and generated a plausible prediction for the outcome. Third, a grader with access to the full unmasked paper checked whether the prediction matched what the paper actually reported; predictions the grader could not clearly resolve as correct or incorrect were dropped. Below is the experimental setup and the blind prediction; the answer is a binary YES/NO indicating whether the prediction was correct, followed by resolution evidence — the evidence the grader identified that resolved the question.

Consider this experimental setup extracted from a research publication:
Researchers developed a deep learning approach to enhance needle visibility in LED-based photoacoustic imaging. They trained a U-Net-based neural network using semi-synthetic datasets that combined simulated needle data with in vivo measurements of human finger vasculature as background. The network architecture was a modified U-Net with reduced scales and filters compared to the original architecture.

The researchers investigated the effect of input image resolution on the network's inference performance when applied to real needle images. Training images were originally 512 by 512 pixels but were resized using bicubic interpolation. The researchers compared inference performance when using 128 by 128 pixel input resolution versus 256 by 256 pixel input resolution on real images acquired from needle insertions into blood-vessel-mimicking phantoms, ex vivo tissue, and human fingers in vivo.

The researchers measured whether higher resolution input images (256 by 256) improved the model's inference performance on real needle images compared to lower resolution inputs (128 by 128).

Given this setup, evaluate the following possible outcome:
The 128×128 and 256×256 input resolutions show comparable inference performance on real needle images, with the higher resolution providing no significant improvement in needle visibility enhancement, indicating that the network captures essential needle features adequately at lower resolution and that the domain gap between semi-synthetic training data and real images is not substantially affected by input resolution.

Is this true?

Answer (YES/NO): YES